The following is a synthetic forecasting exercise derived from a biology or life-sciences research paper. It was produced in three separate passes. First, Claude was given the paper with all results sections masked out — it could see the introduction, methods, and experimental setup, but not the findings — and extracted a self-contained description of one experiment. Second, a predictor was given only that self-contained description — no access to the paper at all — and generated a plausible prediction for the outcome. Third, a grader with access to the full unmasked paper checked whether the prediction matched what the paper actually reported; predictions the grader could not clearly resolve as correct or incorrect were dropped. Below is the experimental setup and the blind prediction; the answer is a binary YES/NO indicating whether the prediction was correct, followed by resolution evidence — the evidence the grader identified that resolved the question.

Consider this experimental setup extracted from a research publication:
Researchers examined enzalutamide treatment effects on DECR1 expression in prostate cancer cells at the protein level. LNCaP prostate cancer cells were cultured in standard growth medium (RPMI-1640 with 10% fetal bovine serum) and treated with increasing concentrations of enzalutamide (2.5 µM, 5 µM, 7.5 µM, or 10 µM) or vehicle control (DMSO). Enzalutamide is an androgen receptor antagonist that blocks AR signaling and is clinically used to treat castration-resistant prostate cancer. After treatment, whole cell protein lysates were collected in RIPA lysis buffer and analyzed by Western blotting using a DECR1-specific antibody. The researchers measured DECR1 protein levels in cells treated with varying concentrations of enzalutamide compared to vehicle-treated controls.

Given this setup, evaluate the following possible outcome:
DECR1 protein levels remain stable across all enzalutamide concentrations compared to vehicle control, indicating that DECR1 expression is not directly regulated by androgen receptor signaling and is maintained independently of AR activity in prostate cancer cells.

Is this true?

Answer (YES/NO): NO